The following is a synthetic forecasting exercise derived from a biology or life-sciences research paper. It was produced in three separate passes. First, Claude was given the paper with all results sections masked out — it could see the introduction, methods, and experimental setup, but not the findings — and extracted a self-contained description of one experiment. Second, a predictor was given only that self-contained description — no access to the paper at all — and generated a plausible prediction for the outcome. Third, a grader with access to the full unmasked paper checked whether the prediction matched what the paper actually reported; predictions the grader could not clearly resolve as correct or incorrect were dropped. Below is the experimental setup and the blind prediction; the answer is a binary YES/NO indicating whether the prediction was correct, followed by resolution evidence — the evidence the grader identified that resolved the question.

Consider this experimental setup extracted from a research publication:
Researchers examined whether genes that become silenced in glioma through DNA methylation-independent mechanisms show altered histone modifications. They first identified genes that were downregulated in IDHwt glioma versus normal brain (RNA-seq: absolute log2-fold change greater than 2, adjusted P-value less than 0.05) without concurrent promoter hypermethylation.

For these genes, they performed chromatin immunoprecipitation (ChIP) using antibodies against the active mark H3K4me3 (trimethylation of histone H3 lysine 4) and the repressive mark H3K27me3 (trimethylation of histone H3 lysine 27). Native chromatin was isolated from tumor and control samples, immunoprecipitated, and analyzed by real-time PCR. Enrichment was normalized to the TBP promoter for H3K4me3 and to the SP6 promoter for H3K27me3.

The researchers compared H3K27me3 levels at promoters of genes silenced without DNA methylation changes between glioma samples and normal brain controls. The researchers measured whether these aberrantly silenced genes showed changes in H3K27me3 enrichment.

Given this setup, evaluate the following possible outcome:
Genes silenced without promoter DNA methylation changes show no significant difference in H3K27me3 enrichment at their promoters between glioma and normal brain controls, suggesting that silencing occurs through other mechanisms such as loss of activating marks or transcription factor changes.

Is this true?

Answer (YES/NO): NO